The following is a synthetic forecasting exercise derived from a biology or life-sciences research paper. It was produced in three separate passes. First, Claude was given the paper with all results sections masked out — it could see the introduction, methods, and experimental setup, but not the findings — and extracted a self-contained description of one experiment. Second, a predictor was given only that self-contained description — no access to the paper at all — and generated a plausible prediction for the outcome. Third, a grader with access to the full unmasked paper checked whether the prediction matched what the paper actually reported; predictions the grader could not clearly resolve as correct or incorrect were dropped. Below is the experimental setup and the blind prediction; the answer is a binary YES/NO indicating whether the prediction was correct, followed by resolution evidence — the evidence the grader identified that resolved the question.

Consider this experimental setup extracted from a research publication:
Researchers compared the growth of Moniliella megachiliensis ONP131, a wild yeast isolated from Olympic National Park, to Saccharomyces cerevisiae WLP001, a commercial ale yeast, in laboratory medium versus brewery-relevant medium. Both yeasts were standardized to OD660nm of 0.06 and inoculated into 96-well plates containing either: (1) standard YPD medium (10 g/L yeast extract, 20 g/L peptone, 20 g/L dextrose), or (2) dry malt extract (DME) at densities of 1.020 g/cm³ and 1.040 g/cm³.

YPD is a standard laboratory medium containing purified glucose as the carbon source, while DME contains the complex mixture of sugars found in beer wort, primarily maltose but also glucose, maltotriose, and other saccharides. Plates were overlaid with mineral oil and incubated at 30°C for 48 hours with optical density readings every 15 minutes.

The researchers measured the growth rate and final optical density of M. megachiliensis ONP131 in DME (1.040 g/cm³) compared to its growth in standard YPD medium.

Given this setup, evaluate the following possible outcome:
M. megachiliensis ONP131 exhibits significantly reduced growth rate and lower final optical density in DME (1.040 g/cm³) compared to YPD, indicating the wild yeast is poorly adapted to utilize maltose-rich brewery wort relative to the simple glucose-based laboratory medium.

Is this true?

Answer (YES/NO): NO